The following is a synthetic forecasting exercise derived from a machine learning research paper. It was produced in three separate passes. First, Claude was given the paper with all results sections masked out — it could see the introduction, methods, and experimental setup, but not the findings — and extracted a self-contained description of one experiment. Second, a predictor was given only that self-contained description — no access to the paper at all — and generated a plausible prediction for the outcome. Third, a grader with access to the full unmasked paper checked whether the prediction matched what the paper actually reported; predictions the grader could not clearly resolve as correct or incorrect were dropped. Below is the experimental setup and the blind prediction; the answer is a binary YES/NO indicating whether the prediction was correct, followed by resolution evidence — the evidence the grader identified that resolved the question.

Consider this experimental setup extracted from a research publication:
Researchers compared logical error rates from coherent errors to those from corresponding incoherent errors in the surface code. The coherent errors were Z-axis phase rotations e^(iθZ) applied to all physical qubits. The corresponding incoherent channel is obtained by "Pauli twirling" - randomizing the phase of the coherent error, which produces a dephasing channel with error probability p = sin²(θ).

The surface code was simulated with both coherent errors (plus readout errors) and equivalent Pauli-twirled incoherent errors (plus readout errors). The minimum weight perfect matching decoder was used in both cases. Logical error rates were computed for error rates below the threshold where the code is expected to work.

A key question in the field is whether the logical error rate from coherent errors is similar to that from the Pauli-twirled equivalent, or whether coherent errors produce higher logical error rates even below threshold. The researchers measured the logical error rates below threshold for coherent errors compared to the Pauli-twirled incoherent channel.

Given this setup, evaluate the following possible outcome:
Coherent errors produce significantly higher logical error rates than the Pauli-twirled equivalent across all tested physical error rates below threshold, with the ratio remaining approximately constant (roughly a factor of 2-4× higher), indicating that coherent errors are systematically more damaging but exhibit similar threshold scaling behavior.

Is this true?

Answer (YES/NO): NO